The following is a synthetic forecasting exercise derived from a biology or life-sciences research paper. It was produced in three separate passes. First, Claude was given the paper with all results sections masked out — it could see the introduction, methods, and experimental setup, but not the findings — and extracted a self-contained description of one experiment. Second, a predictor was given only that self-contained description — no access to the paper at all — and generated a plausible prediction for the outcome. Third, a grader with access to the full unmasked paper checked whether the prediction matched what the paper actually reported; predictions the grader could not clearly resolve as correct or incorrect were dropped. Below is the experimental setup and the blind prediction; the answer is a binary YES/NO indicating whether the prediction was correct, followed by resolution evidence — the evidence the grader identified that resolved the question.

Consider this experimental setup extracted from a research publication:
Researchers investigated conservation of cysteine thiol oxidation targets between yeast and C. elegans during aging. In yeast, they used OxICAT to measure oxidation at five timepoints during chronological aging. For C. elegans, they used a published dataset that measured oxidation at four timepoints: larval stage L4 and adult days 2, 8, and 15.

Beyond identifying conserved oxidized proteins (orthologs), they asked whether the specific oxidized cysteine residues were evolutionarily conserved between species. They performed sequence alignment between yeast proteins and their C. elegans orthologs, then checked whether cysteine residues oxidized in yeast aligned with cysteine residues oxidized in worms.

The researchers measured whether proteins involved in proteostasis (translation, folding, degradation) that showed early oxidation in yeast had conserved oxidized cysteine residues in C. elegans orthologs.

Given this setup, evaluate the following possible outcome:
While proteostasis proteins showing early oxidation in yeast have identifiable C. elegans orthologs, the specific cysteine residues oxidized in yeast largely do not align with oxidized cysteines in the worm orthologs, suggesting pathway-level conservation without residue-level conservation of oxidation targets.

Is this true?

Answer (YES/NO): YES